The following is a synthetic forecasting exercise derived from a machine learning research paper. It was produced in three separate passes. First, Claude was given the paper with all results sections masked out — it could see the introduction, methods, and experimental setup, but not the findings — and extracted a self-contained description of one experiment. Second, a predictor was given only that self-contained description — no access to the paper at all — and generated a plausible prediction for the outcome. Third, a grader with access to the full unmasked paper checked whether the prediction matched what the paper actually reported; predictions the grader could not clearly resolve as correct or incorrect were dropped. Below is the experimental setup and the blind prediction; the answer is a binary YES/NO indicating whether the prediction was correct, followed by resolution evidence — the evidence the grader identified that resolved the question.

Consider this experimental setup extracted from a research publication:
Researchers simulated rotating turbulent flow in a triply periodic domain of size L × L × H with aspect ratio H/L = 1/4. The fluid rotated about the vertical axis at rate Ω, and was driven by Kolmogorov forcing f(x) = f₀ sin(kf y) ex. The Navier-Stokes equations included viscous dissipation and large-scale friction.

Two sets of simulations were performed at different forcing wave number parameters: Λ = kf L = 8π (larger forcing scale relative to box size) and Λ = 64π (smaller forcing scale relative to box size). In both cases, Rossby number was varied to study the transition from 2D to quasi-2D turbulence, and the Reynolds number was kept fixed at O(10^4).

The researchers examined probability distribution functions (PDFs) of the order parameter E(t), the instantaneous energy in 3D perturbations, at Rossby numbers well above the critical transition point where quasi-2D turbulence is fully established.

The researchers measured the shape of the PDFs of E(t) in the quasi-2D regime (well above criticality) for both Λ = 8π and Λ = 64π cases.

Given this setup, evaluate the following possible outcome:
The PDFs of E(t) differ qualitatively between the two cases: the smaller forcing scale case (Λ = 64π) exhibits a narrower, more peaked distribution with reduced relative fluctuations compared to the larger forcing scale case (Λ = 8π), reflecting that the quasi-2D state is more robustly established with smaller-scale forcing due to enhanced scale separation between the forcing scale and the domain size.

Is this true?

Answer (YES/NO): NO